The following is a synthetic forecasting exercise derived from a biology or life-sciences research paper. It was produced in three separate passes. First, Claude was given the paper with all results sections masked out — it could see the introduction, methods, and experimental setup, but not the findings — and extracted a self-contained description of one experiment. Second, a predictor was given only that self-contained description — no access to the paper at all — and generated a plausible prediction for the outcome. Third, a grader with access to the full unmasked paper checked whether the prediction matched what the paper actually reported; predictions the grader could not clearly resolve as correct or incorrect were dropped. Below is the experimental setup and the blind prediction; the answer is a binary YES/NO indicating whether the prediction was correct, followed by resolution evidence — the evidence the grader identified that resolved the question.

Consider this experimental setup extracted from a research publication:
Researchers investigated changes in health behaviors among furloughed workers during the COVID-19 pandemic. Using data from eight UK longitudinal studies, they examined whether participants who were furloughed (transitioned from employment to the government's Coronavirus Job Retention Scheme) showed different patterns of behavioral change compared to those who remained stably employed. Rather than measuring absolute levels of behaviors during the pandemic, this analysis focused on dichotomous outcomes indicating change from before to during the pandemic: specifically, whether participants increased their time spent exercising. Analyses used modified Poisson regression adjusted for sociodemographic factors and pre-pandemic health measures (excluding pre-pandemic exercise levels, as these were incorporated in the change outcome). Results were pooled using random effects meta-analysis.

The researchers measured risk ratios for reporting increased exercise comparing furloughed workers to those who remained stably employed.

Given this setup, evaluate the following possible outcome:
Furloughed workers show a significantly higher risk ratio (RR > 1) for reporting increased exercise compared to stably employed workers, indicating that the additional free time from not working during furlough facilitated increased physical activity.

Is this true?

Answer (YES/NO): YES